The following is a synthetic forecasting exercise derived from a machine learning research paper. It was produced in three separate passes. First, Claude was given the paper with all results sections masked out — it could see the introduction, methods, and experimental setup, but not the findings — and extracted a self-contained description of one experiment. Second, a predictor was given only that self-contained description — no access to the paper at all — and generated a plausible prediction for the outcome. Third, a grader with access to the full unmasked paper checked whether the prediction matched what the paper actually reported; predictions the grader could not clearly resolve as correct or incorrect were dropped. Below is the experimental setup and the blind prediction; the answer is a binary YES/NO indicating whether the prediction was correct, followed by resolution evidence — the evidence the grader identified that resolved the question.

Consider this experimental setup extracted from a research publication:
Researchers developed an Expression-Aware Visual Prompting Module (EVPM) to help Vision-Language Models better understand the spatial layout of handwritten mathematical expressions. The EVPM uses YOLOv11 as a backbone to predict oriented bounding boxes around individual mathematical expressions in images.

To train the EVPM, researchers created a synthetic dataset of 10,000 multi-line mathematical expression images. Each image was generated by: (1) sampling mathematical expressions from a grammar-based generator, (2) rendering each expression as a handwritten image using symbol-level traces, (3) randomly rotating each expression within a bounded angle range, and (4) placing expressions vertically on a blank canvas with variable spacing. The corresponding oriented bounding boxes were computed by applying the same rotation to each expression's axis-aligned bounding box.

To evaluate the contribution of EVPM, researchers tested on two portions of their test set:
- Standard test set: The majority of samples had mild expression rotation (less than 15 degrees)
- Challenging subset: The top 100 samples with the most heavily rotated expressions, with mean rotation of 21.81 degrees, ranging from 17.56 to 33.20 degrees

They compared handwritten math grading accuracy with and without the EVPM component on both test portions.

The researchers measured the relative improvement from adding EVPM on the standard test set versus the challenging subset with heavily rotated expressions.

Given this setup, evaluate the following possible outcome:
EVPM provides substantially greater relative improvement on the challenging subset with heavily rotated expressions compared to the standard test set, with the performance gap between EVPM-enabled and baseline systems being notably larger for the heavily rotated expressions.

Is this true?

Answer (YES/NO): YES